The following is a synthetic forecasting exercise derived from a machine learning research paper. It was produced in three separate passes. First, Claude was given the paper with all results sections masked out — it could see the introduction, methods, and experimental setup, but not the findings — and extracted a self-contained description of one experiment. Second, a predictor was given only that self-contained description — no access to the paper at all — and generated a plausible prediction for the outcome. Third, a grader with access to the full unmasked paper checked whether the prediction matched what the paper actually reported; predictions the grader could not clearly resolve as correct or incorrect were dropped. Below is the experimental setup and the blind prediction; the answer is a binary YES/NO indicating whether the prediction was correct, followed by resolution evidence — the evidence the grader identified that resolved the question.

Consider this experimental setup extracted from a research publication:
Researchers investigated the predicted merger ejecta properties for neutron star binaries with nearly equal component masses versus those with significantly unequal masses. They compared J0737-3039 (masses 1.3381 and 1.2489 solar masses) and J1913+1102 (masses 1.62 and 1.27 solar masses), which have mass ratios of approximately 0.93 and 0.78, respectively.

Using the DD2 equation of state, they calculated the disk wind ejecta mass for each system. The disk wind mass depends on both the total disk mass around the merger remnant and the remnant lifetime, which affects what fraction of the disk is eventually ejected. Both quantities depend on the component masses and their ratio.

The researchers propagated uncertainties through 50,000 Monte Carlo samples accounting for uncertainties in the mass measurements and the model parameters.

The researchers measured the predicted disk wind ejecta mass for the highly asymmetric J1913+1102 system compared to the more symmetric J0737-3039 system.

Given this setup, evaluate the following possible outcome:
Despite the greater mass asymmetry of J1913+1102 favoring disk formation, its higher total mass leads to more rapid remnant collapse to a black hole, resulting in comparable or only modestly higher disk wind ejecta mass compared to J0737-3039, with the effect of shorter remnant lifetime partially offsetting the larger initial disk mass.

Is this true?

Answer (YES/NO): NO